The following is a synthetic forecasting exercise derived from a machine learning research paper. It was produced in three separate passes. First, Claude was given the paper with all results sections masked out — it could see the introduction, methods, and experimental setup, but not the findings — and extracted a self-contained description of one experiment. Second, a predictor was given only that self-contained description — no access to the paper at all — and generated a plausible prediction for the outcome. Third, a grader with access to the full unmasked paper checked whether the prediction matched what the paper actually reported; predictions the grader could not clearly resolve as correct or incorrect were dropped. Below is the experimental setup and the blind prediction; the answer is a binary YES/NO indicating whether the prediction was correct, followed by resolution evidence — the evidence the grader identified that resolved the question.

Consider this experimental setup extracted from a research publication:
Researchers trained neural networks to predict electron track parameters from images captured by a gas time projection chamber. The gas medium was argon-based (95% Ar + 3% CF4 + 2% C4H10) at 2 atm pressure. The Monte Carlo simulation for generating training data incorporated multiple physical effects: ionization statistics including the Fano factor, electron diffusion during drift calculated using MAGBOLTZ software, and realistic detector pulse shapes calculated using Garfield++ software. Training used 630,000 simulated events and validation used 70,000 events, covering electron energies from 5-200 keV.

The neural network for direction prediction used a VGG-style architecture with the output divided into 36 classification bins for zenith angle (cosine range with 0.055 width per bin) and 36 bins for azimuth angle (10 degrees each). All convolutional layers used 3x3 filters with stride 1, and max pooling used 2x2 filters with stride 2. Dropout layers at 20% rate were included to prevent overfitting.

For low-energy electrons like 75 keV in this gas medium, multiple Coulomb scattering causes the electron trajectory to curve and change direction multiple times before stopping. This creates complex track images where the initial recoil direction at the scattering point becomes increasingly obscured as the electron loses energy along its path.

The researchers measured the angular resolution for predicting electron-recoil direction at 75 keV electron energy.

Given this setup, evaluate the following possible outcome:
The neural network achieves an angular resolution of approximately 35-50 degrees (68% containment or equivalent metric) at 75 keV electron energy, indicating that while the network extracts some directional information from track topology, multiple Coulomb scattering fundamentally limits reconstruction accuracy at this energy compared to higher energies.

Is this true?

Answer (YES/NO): YES